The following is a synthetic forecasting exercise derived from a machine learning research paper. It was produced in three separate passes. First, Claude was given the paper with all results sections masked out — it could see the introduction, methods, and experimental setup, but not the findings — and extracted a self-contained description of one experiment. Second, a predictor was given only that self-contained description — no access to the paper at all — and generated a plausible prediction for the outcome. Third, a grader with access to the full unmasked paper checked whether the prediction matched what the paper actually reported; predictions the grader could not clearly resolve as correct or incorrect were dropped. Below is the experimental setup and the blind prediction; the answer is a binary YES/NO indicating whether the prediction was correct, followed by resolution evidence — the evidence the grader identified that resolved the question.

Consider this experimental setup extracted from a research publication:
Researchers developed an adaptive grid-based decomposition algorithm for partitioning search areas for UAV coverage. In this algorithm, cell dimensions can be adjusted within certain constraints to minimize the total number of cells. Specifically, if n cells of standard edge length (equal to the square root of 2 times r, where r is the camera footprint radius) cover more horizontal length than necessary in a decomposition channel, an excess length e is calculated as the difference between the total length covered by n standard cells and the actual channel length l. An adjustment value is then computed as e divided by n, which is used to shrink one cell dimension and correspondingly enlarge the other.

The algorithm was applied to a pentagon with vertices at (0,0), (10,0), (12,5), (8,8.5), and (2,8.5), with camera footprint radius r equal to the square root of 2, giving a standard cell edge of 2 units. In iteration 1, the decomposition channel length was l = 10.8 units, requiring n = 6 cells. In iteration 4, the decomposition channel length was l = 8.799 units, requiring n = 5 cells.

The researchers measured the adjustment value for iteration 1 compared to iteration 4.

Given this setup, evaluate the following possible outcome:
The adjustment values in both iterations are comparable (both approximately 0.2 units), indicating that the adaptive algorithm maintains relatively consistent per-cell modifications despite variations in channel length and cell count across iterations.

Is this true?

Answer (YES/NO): NO